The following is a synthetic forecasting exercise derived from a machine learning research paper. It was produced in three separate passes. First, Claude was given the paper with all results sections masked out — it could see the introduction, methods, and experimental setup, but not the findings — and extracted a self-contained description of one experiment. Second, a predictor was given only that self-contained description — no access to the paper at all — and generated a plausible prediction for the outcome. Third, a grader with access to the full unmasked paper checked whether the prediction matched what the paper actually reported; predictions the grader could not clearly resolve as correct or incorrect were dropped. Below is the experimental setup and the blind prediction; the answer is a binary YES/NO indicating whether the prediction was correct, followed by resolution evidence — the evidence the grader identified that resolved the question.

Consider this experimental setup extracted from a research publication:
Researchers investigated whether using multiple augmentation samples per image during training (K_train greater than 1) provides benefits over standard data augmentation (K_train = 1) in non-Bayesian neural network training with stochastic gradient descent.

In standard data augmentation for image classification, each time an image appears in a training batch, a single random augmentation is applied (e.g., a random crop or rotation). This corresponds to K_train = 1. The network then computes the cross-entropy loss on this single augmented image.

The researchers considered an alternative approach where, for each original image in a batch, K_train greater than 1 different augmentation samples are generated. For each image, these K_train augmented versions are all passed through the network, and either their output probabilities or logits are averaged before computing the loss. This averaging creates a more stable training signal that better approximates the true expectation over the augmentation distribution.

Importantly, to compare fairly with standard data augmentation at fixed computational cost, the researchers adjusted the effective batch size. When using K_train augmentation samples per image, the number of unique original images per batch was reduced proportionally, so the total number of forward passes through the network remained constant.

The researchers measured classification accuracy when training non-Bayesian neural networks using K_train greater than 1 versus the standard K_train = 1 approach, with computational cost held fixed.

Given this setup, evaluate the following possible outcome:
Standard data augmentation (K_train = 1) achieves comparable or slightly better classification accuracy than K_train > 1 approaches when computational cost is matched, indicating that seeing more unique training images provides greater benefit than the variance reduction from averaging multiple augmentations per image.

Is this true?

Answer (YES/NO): NO